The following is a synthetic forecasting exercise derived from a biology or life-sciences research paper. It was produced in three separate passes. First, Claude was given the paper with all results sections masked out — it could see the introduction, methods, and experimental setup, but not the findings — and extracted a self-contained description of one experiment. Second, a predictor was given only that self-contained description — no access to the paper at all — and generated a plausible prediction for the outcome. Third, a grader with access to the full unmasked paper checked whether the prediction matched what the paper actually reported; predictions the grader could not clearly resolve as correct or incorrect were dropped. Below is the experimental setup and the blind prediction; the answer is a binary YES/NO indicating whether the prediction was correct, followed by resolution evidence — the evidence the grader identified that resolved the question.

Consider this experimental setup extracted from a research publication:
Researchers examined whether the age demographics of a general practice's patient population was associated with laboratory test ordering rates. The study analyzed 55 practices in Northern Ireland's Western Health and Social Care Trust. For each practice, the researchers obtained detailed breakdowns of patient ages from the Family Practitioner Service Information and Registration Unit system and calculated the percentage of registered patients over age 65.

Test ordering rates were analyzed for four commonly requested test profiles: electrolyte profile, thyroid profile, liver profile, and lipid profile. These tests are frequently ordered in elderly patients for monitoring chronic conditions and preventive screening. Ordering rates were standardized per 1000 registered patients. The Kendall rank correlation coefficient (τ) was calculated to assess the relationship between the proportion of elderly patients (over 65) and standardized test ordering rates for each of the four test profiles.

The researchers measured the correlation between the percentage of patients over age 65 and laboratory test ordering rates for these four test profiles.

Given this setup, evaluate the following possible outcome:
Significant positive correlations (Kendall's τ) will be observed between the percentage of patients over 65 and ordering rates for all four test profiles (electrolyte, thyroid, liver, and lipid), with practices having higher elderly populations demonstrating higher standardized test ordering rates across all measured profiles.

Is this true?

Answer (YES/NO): NO